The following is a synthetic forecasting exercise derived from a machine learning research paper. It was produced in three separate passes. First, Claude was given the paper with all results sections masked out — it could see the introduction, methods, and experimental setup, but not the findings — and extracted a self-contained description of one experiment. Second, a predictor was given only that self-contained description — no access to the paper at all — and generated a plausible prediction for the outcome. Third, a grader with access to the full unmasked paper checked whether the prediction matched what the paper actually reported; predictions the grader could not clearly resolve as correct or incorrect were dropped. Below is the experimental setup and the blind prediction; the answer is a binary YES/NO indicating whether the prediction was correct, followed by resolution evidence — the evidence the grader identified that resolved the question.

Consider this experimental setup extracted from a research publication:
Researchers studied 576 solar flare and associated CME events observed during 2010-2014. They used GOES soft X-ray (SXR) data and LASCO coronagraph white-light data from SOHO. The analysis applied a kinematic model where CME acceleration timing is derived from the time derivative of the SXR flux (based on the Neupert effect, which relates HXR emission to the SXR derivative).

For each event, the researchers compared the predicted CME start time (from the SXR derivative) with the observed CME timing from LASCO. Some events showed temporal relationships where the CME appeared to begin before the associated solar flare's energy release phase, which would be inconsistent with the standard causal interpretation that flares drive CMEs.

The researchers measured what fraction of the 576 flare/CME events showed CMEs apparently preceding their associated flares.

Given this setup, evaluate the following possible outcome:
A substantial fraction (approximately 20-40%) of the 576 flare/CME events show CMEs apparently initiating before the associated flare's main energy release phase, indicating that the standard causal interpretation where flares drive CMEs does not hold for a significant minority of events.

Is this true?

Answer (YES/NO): YES